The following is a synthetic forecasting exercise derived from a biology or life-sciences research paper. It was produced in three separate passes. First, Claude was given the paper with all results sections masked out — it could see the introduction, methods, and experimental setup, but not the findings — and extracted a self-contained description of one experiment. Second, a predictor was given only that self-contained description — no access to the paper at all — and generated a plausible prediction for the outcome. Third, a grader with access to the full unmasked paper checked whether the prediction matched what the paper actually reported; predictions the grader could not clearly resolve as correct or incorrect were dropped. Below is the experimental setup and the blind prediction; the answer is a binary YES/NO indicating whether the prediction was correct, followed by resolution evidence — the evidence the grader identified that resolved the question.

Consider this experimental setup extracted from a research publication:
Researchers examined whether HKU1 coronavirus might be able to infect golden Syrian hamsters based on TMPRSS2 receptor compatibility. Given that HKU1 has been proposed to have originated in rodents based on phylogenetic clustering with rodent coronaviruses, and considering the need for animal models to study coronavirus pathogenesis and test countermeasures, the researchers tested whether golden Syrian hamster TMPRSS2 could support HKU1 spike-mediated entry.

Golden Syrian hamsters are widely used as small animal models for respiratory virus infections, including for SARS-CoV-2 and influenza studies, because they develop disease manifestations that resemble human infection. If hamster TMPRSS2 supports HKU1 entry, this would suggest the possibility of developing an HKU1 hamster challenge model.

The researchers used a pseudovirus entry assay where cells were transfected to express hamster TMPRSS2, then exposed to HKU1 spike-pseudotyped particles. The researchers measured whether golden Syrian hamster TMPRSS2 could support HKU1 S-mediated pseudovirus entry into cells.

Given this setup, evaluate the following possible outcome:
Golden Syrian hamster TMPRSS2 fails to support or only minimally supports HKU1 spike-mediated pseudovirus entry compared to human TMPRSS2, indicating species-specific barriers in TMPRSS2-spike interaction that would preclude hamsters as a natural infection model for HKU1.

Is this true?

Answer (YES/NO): NO